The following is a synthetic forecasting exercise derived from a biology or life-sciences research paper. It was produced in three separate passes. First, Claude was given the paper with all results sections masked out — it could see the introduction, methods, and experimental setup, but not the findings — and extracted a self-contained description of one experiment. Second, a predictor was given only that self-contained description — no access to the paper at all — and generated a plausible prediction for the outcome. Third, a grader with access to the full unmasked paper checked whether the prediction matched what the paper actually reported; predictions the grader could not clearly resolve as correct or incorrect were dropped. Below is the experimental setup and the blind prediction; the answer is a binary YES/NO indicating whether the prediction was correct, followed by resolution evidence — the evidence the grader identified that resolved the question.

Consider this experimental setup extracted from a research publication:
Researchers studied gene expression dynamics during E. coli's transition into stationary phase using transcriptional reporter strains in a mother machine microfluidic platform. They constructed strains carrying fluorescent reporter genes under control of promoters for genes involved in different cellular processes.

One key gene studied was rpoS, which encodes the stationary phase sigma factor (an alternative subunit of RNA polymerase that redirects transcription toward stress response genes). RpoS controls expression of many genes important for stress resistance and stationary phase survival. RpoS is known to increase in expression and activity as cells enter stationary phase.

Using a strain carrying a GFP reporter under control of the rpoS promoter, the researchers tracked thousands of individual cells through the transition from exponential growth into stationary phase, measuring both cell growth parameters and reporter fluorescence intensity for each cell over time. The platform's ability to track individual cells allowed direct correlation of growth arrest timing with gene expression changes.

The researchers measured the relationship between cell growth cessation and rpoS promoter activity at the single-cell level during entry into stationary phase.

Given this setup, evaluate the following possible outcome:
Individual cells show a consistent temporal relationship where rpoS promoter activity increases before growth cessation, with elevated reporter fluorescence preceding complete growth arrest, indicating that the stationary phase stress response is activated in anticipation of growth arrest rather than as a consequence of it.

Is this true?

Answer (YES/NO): NO